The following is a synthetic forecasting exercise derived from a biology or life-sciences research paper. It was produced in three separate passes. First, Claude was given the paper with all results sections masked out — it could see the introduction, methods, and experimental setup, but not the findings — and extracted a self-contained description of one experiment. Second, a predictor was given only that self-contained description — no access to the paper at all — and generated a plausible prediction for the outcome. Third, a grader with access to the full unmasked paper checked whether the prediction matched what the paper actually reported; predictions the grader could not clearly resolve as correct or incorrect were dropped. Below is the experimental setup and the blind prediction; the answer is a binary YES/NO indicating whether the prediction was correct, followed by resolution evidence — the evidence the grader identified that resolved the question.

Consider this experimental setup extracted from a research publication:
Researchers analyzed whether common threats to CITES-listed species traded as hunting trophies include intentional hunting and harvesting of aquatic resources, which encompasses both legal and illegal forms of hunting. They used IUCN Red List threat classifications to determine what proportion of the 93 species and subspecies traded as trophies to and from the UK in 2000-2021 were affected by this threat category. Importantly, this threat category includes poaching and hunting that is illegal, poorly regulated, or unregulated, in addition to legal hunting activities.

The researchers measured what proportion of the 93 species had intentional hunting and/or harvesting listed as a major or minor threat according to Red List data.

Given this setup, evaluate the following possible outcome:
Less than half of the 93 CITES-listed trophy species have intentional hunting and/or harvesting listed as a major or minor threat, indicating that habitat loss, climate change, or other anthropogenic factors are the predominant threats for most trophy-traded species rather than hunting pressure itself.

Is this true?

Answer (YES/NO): NO